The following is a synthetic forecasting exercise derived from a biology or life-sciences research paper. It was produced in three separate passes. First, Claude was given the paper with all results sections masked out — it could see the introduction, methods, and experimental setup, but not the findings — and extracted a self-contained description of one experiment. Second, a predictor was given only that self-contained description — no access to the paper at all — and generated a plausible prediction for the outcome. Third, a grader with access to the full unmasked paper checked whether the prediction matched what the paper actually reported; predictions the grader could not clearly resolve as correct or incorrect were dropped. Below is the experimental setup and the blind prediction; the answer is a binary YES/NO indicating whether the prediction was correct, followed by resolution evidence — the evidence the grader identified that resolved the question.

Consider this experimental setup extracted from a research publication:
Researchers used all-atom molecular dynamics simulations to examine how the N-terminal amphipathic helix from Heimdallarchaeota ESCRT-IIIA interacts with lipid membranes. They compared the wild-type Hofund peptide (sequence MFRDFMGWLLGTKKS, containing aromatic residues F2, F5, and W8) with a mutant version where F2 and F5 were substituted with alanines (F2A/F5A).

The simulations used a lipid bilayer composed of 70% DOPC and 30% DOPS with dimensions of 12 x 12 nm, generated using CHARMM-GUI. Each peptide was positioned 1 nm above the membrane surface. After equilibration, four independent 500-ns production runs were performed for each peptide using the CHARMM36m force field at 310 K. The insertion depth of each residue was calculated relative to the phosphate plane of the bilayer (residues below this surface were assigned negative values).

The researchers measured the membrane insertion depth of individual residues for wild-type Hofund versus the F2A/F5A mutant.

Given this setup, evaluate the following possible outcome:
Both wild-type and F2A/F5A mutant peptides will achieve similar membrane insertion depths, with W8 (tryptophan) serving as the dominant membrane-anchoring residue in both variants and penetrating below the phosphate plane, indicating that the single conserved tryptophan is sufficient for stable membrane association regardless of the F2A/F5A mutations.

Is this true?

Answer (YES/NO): NO